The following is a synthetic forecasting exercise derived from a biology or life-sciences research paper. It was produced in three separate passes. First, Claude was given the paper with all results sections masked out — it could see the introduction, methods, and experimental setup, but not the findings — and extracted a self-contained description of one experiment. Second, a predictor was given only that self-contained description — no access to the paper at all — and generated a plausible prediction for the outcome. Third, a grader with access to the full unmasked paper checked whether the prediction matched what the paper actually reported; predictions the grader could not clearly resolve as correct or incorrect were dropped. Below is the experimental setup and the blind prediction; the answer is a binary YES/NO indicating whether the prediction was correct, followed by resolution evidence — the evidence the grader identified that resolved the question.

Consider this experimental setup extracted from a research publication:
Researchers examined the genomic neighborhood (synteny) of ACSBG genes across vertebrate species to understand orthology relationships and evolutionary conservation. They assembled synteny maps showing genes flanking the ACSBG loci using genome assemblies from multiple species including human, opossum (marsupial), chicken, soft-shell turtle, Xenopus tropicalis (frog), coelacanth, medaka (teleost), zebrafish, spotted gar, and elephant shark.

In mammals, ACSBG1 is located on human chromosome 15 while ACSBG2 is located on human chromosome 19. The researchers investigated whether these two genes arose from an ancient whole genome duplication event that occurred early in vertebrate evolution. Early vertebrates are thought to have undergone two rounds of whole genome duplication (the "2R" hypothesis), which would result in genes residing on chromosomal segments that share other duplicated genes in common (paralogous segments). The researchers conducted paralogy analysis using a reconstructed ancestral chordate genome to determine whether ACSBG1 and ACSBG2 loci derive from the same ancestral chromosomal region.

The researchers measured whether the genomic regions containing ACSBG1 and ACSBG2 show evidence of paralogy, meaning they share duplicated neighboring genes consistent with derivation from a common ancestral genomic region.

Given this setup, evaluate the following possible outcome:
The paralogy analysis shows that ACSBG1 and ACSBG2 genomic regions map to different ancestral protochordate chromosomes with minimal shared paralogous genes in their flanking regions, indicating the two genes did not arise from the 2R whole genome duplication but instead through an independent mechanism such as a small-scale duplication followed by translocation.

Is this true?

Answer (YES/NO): NO